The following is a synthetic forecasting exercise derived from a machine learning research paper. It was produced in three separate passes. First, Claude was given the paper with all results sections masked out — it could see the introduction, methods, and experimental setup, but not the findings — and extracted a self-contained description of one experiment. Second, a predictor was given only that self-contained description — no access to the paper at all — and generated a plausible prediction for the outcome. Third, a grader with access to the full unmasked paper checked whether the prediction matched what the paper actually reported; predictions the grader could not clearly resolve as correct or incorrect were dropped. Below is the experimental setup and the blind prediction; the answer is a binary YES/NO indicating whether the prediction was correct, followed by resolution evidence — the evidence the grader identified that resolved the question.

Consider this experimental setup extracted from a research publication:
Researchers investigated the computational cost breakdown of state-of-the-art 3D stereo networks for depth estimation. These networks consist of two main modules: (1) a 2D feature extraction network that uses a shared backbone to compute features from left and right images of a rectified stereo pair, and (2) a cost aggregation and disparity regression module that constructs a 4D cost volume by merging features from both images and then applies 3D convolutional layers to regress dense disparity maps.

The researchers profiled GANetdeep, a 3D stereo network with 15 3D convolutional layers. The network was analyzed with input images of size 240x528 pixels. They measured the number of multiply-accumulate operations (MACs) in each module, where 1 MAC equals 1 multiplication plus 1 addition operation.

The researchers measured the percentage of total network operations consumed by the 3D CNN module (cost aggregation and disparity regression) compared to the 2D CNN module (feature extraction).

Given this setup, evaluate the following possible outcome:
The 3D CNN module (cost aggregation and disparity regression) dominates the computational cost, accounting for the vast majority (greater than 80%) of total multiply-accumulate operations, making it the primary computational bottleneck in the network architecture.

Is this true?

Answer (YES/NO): YES